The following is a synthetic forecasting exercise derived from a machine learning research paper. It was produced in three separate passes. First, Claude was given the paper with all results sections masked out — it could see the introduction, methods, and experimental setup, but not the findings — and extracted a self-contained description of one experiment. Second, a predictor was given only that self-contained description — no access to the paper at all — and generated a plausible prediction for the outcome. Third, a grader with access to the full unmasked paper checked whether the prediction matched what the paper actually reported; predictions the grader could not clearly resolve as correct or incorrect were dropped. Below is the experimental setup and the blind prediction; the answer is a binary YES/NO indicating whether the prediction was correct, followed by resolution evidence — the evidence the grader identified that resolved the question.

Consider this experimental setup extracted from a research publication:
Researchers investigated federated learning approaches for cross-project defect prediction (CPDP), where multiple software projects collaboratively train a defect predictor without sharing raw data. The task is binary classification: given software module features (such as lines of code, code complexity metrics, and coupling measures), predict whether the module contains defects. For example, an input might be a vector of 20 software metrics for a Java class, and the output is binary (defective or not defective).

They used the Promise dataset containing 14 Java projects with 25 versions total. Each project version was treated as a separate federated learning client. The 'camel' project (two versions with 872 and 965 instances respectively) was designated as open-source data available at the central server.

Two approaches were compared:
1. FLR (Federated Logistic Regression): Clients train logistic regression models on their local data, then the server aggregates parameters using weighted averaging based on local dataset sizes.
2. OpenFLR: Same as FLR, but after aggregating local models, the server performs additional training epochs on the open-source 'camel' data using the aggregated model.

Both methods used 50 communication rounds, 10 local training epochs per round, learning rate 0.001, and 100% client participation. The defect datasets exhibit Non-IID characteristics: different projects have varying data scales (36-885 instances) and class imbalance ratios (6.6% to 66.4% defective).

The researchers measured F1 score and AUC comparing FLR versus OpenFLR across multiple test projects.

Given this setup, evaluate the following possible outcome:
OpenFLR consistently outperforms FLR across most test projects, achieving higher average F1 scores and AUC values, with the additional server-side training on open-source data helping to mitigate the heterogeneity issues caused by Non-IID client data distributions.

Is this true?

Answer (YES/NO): NO